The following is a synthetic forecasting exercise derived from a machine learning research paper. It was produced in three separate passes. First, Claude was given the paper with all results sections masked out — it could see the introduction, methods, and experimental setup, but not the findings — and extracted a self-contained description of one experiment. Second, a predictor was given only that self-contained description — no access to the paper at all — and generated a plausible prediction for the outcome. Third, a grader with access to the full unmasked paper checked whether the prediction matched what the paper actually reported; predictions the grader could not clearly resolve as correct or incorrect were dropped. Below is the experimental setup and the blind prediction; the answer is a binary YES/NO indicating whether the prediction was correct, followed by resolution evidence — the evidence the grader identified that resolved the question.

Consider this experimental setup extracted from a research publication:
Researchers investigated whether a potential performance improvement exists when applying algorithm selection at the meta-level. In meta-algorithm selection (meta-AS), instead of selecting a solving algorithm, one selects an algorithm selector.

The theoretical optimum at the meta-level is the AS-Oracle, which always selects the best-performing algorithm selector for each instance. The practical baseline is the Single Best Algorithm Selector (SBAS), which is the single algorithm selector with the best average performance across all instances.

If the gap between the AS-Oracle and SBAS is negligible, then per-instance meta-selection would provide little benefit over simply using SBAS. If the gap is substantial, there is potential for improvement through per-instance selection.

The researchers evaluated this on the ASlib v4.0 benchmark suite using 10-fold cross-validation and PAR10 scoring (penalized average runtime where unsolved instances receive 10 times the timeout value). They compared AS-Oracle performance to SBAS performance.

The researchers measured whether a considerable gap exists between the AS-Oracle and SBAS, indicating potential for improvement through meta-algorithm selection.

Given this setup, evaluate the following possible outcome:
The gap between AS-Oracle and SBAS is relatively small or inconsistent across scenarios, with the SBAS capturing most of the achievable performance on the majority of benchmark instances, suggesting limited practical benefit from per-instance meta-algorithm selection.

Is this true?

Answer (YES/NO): NO